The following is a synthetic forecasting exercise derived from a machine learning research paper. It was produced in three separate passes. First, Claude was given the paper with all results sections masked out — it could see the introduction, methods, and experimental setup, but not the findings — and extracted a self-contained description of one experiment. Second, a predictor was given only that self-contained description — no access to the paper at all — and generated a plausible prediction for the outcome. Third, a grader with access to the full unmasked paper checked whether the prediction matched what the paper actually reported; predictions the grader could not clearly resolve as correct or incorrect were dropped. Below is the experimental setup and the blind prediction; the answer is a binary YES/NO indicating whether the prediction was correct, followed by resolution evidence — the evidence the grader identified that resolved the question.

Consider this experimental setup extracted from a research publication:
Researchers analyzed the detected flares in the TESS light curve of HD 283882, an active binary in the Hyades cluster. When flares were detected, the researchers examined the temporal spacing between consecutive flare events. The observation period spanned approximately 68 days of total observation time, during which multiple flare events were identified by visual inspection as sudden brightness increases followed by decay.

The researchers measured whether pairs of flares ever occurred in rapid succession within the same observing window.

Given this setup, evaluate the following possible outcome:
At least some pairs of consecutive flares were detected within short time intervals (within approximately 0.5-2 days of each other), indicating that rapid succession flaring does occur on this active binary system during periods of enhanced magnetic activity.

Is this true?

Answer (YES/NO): YES